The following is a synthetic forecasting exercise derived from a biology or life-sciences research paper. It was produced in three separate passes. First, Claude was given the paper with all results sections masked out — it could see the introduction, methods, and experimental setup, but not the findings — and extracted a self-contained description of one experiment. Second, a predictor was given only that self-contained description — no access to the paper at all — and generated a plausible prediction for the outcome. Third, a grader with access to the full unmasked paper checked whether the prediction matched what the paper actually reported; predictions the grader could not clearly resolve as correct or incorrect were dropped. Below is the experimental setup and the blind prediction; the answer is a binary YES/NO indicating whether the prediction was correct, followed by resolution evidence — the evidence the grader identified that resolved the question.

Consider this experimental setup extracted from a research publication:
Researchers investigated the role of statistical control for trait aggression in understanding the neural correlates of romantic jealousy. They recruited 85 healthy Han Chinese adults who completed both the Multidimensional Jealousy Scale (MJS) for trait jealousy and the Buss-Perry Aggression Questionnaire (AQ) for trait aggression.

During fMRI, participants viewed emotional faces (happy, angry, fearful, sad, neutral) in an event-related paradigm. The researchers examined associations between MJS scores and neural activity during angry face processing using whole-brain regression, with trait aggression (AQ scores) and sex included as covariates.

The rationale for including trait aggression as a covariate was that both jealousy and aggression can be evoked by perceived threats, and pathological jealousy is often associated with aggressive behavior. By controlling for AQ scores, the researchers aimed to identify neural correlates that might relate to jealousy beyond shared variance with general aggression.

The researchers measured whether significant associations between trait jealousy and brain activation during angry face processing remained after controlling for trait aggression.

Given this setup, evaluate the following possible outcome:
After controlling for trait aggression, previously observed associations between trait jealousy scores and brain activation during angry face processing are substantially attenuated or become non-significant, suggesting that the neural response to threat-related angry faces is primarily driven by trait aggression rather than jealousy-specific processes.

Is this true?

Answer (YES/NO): NO